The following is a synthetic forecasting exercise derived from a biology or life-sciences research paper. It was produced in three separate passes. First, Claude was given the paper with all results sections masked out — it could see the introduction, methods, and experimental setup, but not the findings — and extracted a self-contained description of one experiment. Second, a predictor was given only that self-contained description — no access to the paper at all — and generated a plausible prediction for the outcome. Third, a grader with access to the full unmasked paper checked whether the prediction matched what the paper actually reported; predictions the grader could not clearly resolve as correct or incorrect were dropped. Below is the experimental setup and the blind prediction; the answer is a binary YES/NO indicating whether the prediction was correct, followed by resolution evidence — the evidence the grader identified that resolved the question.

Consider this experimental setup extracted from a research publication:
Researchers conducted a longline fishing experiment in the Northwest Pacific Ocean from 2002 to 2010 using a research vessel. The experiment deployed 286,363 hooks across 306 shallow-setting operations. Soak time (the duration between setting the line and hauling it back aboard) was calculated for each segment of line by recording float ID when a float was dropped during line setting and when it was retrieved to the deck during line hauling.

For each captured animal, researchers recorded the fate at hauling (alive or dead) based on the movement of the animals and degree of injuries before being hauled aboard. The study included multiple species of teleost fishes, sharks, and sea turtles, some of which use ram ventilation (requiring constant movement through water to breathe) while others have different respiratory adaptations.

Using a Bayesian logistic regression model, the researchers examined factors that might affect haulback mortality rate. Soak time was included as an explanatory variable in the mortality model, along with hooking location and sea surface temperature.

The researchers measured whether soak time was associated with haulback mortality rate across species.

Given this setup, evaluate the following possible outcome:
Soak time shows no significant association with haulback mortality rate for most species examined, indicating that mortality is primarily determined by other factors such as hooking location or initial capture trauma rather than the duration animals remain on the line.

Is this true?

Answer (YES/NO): NO